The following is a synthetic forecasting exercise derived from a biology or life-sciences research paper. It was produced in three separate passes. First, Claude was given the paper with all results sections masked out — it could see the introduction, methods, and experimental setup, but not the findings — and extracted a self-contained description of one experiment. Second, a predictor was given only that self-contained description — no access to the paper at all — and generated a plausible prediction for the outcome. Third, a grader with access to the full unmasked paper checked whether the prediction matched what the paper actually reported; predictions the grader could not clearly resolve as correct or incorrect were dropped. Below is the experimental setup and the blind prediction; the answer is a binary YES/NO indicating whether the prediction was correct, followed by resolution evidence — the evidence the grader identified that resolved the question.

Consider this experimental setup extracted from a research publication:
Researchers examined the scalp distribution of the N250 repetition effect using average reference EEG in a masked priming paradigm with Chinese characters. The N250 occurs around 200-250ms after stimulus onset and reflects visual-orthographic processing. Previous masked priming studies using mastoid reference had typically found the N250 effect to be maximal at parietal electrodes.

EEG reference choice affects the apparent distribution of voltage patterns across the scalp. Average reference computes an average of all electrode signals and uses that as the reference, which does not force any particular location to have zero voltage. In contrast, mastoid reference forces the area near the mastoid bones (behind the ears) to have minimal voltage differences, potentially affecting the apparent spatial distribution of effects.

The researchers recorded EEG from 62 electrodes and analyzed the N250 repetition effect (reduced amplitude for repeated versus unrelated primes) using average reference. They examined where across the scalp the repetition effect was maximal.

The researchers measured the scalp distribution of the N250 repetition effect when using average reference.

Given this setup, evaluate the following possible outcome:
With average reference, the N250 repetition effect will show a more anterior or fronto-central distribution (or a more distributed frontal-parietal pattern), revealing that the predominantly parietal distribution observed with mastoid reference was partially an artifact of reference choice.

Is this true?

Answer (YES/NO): NO